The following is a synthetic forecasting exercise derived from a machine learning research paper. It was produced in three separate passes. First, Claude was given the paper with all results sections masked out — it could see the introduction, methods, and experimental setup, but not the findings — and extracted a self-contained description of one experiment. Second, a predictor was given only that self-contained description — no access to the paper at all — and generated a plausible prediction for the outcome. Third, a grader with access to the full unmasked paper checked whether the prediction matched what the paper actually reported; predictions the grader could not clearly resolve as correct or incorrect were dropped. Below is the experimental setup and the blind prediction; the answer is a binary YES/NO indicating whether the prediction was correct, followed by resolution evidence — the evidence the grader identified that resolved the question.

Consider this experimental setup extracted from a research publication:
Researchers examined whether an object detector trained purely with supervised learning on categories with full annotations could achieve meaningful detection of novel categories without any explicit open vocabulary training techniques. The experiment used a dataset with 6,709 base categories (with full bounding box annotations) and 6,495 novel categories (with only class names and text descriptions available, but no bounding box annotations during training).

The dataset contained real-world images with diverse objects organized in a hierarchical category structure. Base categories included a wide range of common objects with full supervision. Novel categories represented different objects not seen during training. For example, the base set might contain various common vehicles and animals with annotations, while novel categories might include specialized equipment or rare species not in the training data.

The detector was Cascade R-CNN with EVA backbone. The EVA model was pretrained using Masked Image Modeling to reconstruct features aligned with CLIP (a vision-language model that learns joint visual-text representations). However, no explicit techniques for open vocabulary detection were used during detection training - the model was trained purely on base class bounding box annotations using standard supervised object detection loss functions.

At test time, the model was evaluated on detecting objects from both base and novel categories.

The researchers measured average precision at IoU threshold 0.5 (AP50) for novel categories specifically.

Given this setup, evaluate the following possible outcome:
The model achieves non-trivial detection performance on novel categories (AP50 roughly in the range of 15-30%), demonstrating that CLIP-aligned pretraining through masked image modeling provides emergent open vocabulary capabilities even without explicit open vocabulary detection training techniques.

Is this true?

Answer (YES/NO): NO